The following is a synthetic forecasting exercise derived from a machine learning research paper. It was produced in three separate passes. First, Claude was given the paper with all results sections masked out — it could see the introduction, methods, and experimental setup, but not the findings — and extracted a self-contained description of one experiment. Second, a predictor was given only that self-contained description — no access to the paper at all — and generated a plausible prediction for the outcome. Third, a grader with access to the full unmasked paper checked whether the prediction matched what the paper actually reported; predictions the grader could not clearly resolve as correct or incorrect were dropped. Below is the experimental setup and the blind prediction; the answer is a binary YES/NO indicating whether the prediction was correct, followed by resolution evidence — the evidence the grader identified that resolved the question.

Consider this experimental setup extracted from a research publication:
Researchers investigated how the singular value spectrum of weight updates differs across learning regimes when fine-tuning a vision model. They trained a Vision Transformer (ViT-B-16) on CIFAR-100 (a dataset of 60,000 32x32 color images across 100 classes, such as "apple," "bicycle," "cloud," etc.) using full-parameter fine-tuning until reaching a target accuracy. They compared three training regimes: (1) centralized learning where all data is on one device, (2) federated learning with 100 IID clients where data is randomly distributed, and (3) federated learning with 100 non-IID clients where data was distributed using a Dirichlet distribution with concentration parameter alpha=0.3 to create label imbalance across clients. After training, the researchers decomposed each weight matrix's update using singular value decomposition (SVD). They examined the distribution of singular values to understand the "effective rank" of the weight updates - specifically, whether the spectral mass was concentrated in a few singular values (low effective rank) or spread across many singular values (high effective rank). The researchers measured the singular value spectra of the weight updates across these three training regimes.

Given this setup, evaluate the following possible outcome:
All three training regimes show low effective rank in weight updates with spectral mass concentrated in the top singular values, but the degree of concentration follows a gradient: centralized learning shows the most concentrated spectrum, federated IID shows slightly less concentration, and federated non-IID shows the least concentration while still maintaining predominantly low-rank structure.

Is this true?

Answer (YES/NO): NO